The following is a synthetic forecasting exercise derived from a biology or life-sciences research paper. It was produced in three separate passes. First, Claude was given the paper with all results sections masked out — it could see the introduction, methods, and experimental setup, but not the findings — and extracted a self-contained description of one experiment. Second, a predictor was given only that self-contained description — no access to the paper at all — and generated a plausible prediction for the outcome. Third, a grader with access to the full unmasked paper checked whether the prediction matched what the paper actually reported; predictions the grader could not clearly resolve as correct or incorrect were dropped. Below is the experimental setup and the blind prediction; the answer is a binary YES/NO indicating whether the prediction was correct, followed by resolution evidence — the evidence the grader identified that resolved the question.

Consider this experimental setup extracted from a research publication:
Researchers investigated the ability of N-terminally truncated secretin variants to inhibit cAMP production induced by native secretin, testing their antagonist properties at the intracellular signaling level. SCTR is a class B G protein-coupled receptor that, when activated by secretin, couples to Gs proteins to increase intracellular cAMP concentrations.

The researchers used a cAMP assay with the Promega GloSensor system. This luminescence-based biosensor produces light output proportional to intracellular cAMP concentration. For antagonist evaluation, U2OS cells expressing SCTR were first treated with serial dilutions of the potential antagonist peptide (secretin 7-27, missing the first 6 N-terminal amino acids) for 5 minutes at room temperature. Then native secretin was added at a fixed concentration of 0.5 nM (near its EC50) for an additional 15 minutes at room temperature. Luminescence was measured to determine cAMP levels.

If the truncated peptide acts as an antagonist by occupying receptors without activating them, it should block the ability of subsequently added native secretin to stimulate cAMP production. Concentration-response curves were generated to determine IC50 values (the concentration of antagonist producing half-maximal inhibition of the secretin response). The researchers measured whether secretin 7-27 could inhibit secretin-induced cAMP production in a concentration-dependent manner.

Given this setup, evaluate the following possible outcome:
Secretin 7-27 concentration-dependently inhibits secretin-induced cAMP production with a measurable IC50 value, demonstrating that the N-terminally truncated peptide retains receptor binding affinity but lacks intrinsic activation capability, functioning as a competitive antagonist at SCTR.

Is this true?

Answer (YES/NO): NO